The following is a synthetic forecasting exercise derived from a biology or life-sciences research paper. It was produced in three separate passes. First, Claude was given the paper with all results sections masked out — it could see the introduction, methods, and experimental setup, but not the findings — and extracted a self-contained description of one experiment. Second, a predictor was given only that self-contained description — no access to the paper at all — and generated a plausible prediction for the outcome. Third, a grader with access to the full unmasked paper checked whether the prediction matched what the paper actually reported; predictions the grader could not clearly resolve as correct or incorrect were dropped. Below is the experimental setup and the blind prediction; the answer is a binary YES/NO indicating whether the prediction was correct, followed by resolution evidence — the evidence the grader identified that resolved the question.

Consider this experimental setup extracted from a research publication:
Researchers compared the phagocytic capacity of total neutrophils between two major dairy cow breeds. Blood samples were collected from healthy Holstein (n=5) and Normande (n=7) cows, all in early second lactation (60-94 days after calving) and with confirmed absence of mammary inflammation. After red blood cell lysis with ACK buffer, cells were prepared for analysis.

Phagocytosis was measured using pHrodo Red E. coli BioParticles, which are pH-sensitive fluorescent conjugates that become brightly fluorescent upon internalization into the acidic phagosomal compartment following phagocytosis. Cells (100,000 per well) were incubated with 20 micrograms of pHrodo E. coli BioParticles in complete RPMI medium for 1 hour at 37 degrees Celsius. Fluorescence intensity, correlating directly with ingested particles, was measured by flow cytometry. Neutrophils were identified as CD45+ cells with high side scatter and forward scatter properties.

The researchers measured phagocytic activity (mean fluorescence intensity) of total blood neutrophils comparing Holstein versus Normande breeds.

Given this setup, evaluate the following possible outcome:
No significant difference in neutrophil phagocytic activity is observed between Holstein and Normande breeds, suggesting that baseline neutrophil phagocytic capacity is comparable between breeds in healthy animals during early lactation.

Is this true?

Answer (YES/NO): YES